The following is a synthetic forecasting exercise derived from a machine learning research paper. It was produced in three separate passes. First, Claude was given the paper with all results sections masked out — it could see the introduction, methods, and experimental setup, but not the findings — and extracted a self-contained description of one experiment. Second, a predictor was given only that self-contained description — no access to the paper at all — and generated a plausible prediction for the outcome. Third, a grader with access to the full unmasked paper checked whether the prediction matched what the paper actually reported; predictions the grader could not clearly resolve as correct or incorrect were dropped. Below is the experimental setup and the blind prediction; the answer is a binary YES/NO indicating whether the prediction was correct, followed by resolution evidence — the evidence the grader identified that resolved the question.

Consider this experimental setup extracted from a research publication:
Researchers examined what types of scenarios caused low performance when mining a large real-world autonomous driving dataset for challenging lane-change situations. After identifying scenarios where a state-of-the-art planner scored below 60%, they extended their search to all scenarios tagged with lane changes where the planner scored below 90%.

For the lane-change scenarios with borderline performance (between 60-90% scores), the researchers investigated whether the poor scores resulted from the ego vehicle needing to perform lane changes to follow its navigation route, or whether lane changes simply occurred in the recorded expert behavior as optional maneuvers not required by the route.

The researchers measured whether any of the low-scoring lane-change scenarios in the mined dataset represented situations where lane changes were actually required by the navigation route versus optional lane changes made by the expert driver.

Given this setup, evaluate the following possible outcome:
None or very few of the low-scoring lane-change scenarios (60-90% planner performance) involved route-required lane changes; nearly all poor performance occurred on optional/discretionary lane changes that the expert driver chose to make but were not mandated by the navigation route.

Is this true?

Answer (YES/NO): YES